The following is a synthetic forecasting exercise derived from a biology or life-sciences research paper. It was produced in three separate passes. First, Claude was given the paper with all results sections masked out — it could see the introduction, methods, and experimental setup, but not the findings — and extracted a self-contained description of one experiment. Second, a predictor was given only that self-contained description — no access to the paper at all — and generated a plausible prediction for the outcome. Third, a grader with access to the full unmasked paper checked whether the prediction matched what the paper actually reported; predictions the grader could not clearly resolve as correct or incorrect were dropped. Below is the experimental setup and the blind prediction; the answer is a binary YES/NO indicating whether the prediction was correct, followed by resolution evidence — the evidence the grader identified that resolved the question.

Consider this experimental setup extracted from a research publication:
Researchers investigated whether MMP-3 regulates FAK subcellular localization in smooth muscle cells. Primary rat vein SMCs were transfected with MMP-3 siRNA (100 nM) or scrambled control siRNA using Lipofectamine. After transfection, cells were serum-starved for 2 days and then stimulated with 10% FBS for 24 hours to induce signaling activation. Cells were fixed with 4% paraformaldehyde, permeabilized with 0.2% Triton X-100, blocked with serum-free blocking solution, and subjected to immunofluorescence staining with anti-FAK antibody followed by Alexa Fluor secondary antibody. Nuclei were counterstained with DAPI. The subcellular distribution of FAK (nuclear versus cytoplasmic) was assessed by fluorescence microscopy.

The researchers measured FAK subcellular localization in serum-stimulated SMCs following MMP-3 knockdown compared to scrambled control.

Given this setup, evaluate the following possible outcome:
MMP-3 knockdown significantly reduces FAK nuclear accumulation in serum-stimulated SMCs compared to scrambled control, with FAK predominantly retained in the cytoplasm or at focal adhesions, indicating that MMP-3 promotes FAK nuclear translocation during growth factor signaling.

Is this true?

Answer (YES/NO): NO